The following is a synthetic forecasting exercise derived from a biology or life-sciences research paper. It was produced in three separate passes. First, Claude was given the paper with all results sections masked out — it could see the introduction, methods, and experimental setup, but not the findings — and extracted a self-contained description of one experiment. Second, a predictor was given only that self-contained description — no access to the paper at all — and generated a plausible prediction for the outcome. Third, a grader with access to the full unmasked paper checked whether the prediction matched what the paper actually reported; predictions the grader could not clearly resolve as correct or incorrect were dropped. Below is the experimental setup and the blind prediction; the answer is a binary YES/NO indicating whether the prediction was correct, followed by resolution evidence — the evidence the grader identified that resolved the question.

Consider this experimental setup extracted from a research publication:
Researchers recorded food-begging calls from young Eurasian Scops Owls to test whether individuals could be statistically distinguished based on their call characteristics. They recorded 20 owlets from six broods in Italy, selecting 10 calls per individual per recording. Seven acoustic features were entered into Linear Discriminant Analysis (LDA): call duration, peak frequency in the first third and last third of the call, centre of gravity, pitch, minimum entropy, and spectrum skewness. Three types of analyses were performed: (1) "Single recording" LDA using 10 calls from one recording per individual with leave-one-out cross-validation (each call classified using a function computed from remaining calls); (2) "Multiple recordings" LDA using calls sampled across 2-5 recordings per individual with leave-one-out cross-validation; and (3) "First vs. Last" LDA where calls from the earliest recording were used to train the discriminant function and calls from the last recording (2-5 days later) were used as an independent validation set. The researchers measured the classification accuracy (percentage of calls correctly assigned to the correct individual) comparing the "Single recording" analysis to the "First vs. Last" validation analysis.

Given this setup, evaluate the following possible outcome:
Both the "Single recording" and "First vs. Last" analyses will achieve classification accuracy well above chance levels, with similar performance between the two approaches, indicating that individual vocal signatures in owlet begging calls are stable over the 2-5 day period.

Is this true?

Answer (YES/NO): YES